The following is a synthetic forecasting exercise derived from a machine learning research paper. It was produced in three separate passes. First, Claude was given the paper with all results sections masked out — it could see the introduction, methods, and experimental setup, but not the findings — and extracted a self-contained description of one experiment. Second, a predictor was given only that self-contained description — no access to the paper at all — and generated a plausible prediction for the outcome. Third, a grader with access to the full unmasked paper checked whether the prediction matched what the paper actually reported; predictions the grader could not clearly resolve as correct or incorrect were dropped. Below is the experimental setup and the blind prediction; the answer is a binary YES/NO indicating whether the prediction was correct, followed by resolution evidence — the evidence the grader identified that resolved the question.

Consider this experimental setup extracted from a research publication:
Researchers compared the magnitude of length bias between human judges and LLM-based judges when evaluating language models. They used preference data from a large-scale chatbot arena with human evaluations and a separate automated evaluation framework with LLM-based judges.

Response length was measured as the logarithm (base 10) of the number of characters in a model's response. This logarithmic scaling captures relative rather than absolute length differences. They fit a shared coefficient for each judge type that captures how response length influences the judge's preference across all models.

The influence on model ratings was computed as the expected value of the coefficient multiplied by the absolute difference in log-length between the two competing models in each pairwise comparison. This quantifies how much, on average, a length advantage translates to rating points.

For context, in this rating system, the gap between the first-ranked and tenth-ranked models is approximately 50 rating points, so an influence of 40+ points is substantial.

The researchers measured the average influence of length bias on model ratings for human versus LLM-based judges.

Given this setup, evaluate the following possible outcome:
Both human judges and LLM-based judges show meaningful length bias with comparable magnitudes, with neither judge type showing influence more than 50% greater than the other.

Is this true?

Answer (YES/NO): YES